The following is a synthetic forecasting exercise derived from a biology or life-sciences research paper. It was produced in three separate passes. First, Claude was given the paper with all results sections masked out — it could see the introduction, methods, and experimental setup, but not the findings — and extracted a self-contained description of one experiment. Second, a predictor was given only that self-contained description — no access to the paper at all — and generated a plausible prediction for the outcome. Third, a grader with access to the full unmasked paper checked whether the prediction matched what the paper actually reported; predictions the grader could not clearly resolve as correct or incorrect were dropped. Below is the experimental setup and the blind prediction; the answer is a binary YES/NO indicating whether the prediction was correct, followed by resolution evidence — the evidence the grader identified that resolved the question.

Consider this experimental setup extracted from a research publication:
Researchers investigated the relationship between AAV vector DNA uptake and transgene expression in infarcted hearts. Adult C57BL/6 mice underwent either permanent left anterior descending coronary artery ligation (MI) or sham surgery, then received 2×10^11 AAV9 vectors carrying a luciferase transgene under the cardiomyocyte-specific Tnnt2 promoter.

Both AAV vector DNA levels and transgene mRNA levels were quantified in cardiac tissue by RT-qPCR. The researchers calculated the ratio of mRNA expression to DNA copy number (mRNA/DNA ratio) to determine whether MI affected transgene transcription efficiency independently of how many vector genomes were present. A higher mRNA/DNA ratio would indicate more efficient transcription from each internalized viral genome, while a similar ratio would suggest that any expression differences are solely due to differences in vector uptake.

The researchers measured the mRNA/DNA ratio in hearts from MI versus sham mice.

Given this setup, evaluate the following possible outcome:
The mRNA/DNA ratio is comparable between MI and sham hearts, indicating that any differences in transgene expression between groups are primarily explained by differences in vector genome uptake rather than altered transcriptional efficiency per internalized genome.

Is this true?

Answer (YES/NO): YES